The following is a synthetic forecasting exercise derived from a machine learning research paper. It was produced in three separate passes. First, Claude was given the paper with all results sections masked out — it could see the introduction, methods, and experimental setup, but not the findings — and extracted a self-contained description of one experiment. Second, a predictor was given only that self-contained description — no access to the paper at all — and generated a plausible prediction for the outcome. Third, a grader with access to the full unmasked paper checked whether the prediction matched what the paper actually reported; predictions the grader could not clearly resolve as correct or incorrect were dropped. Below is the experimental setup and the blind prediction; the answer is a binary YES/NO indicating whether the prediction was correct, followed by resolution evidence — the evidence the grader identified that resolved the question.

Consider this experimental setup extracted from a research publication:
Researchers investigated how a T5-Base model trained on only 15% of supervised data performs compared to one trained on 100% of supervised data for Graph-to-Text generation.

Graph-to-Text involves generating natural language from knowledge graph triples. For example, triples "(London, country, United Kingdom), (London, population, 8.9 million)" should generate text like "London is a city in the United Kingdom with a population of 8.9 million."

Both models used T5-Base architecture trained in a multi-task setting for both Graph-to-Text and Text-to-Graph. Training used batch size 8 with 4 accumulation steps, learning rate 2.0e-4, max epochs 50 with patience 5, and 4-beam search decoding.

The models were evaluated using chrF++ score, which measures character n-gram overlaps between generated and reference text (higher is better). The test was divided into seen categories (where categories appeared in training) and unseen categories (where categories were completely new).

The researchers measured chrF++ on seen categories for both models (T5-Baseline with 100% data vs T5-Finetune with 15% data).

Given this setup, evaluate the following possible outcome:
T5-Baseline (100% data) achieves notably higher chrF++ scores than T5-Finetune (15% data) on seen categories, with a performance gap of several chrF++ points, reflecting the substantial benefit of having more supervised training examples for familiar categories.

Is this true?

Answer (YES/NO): NO